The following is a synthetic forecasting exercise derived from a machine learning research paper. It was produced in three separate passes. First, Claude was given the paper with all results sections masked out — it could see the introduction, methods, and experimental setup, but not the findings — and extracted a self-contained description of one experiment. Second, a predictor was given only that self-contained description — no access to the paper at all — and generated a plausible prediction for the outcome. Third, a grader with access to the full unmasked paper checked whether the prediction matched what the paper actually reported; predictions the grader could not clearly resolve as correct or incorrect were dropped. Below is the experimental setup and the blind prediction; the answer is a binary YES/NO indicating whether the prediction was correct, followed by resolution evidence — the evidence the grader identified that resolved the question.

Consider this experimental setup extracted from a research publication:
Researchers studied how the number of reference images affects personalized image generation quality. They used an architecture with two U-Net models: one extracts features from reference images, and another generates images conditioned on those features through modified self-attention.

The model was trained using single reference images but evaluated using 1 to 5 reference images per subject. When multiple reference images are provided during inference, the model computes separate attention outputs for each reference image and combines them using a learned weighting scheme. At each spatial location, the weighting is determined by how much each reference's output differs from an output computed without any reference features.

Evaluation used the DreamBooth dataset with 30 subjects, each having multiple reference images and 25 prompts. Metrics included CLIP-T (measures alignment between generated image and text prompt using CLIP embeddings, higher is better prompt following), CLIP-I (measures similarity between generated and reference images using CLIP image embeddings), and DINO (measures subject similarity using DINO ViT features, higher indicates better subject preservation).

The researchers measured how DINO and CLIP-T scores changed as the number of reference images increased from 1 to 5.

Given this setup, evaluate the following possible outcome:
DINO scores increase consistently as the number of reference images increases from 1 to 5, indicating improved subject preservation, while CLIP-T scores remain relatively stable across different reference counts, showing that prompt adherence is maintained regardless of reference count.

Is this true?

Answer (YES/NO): NO